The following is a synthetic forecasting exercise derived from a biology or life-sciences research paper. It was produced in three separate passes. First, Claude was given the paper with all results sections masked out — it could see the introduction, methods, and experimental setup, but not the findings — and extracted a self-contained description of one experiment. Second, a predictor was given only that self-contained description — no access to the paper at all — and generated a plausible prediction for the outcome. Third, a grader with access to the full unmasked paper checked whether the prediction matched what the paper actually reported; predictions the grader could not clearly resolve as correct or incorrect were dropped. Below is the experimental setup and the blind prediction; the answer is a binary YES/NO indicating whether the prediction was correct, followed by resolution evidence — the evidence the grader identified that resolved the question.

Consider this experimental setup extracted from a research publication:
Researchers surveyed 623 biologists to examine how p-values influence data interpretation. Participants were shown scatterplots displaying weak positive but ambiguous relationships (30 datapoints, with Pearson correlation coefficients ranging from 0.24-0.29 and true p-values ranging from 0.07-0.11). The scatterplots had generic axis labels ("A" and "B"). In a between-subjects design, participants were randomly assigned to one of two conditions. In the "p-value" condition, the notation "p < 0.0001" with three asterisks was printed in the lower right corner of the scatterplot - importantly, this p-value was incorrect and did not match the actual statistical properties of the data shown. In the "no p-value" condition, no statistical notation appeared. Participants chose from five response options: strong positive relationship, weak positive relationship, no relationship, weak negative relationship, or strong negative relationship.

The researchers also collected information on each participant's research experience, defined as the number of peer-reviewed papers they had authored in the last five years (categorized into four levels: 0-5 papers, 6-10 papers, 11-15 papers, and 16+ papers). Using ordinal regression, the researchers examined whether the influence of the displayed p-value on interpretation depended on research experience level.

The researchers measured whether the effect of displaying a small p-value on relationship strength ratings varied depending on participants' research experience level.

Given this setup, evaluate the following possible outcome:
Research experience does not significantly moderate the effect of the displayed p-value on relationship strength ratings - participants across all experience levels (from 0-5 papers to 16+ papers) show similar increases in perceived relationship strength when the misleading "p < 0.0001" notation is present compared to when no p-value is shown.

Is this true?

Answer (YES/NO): YES